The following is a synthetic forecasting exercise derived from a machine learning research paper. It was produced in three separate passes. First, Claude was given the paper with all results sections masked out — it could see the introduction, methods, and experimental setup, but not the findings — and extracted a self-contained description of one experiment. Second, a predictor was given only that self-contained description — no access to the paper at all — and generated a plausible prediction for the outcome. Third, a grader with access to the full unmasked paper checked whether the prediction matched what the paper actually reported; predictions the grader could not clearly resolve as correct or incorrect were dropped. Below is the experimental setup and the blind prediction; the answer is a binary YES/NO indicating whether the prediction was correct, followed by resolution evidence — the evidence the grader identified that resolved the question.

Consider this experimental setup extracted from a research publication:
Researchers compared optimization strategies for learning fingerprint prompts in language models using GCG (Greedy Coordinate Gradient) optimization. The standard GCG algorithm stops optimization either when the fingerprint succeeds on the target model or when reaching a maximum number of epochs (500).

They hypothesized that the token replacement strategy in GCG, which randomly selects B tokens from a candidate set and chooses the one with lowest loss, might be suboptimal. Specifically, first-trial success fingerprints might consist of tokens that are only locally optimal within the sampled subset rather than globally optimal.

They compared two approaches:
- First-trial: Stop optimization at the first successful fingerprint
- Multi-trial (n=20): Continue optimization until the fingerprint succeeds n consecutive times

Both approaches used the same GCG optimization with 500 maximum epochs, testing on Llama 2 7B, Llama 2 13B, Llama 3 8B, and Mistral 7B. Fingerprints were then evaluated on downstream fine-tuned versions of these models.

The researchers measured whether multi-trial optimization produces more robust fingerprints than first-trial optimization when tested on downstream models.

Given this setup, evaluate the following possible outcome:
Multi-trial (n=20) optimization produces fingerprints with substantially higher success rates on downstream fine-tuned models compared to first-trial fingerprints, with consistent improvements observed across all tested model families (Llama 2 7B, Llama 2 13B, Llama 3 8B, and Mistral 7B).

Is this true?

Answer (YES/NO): YES